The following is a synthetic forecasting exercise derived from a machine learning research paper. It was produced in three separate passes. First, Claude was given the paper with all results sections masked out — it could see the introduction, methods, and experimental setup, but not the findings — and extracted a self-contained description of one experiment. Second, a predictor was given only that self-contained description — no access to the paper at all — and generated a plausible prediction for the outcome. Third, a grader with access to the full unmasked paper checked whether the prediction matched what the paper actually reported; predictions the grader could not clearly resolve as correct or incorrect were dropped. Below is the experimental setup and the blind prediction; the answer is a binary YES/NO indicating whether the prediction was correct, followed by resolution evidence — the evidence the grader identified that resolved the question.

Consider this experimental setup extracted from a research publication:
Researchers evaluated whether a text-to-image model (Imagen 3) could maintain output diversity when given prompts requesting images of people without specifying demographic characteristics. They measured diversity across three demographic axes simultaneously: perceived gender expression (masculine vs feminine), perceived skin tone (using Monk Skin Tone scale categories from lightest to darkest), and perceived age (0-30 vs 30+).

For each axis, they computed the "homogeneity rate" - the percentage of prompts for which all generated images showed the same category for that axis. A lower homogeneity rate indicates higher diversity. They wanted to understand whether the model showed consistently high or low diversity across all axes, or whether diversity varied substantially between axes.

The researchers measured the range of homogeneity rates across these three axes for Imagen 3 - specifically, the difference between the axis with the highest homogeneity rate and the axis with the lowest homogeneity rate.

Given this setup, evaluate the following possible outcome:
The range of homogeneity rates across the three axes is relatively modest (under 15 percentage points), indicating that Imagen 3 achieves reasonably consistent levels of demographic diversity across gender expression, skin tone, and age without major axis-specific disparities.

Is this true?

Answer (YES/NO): YES